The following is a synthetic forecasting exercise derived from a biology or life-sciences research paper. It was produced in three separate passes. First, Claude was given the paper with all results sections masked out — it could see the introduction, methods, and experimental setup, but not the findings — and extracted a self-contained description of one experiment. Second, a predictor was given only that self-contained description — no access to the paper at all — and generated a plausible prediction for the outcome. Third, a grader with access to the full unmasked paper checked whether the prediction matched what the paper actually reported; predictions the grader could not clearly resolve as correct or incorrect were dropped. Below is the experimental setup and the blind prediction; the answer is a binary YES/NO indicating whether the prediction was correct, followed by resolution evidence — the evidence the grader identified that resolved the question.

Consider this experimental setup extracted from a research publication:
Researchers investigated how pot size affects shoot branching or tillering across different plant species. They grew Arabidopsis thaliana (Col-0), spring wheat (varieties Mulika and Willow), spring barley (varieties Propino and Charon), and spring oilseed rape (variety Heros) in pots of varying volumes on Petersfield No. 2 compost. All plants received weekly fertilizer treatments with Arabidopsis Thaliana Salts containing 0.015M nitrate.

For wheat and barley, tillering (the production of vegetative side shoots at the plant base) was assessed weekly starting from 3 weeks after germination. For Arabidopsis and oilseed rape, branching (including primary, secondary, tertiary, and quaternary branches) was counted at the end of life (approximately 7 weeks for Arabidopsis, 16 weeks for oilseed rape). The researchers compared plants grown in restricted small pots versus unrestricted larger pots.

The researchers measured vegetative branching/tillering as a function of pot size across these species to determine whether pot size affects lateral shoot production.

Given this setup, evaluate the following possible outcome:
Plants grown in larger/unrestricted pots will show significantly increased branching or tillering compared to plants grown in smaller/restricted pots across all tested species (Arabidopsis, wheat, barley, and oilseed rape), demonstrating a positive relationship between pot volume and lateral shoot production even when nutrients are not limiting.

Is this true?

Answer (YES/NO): YES